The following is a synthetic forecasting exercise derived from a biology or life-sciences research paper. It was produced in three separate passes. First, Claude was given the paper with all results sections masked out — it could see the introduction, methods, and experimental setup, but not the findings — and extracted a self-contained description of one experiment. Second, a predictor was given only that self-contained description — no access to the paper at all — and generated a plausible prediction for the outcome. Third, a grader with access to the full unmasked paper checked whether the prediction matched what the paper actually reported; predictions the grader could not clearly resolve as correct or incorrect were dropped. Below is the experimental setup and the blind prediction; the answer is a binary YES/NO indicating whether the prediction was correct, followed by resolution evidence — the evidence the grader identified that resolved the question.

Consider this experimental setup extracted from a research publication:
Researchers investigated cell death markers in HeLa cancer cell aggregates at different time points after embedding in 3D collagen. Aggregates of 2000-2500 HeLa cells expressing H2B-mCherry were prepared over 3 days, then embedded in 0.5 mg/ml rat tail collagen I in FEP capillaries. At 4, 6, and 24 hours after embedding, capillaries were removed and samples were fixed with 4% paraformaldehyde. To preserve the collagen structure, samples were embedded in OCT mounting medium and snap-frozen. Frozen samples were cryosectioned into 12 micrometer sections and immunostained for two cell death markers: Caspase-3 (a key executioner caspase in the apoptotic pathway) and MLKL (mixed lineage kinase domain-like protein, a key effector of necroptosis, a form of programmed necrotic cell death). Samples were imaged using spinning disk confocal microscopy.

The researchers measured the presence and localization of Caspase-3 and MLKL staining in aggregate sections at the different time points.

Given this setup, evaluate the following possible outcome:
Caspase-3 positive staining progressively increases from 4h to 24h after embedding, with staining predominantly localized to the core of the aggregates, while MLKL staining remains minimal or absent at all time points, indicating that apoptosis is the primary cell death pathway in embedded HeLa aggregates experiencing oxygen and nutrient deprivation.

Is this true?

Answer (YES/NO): NO